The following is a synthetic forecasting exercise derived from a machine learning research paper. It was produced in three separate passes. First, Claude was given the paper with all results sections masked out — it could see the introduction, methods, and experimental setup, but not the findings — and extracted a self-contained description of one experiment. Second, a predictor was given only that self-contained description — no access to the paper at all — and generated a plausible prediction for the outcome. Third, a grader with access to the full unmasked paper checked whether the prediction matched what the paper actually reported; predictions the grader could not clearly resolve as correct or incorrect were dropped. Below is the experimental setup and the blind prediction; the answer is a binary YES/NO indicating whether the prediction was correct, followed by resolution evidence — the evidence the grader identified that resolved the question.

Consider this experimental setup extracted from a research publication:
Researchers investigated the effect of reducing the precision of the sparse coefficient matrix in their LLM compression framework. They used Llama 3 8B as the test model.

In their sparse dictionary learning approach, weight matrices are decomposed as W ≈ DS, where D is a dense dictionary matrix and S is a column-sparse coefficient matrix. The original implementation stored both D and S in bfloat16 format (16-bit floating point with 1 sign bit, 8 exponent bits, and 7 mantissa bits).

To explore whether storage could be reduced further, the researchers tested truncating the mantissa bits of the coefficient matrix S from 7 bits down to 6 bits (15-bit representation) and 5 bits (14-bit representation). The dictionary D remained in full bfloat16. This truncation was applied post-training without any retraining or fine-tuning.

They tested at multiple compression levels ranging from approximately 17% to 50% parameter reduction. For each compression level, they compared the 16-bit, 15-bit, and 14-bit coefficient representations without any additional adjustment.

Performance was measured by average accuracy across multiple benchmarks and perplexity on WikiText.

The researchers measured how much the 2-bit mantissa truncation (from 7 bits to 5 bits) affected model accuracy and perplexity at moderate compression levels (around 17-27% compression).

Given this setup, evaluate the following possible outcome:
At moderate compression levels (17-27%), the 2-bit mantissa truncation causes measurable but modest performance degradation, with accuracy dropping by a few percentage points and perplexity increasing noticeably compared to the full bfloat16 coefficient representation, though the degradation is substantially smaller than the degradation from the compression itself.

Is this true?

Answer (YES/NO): NO